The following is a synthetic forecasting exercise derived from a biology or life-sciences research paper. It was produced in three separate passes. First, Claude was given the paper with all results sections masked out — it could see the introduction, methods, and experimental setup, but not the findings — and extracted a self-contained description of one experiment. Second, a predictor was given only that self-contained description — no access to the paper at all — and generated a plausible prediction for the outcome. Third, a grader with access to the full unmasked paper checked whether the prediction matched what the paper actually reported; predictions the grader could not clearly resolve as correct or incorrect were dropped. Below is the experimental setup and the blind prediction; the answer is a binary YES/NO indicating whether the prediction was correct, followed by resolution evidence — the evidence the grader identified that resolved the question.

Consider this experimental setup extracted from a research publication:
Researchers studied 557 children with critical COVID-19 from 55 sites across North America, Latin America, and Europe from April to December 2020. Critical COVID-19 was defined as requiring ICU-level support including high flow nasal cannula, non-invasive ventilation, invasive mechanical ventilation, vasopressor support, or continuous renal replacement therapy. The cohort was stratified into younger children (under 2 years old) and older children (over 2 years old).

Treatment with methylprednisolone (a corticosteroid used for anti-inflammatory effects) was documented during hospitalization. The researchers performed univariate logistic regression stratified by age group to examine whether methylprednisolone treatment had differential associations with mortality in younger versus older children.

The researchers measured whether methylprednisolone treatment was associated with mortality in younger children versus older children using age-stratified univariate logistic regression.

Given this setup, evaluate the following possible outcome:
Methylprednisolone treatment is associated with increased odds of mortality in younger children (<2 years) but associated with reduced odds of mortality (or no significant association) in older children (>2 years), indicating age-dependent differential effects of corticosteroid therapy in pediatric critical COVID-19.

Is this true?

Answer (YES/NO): NO